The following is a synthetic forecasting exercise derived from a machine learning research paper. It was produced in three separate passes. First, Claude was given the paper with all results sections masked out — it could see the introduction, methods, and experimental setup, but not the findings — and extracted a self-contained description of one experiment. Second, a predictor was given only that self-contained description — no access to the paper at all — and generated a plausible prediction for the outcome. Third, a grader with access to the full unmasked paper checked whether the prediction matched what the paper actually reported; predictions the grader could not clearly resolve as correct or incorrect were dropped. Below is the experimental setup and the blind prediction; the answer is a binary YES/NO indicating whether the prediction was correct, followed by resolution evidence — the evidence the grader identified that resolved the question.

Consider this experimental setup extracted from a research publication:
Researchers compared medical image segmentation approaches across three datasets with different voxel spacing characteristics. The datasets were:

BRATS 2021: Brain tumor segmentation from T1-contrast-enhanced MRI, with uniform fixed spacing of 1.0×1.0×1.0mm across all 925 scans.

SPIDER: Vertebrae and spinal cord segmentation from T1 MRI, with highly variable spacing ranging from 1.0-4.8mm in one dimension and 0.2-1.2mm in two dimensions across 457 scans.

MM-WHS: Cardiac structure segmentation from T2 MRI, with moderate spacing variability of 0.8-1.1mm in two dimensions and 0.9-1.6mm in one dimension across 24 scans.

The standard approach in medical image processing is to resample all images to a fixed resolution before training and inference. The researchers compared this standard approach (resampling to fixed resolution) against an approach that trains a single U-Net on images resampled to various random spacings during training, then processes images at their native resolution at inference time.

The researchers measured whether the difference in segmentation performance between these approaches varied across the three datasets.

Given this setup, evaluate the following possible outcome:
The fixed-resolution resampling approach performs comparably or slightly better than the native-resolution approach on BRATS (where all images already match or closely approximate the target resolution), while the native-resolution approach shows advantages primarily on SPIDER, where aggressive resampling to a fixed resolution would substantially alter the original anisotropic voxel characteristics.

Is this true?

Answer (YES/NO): NO